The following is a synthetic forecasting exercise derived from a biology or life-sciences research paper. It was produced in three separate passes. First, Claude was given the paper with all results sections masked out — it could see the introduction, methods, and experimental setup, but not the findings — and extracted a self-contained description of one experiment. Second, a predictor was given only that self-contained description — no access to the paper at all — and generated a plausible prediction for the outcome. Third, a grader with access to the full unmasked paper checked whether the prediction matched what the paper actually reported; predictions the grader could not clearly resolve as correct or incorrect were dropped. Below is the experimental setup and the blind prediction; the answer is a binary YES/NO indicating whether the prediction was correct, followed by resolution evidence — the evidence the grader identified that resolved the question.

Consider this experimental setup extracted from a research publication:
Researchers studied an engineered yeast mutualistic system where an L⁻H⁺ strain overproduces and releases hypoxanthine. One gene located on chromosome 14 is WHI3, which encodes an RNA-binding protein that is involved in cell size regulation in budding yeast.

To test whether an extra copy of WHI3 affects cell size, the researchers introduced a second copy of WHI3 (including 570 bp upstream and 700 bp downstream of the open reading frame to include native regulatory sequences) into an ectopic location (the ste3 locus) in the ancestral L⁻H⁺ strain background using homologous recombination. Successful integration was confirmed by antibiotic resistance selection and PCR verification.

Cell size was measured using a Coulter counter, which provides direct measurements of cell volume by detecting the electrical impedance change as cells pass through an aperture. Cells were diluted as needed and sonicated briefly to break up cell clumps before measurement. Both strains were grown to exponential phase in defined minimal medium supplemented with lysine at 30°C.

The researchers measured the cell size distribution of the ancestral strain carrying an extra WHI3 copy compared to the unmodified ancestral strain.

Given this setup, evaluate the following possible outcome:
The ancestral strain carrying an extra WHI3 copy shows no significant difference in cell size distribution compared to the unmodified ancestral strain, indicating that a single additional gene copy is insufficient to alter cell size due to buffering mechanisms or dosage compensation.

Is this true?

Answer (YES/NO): NO